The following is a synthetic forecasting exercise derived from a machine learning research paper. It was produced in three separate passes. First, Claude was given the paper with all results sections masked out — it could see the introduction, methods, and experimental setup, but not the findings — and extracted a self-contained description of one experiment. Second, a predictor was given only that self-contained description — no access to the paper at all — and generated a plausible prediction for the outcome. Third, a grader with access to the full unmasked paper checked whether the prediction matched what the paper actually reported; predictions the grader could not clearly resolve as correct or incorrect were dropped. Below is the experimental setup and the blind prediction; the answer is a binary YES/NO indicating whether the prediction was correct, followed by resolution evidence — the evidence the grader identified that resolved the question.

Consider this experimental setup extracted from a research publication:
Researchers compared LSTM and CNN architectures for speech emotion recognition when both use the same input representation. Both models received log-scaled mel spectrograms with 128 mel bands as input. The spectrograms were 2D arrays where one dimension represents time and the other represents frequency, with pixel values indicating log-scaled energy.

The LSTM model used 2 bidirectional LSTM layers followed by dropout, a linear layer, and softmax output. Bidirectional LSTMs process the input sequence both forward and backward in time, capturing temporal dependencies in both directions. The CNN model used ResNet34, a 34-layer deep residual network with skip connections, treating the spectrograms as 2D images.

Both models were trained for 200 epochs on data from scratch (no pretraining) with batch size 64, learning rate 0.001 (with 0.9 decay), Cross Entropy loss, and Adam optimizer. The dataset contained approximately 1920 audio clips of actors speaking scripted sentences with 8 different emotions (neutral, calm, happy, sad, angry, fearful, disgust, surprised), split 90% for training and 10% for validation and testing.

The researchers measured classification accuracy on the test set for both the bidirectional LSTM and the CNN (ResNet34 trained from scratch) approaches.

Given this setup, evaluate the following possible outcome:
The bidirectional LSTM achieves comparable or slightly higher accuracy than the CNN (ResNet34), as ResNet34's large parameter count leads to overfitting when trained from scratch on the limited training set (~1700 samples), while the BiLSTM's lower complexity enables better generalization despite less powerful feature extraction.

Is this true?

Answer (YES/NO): YES